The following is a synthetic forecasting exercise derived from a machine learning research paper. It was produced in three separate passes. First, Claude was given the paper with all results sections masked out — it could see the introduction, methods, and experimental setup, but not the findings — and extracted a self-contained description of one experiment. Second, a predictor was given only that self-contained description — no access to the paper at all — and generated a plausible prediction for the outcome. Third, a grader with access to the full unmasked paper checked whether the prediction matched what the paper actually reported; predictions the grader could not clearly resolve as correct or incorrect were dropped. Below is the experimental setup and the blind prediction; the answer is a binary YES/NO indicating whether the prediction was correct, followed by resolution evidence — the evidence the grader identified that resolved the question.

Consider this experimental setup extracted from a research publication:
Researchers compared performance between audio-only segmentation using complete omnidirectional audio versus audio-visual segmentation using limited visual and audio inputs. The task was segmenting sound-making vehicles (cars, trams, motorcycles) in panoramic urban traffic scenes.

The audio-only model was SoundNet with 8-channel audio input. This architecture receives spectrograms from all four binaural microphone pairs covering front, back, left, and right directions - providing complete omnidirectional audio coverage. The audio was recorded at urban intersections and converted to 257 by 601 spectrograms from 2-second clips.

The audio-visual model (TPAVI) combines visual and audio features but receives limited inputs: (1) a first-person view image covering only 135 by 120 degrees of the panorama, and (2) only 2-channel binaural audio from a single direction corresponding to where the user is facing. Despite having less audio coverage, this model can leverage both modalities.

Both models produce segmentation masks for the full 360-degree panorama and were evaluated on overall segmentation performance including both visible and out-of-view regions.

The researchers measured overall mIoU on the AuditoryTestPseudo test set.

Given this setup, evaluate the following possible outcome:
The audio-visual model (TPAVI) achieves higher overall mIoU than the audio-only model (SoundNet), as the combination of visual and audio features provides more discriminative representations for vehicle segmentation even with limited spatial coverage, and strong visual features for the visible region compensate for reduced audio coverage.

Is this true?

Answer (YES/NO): YES